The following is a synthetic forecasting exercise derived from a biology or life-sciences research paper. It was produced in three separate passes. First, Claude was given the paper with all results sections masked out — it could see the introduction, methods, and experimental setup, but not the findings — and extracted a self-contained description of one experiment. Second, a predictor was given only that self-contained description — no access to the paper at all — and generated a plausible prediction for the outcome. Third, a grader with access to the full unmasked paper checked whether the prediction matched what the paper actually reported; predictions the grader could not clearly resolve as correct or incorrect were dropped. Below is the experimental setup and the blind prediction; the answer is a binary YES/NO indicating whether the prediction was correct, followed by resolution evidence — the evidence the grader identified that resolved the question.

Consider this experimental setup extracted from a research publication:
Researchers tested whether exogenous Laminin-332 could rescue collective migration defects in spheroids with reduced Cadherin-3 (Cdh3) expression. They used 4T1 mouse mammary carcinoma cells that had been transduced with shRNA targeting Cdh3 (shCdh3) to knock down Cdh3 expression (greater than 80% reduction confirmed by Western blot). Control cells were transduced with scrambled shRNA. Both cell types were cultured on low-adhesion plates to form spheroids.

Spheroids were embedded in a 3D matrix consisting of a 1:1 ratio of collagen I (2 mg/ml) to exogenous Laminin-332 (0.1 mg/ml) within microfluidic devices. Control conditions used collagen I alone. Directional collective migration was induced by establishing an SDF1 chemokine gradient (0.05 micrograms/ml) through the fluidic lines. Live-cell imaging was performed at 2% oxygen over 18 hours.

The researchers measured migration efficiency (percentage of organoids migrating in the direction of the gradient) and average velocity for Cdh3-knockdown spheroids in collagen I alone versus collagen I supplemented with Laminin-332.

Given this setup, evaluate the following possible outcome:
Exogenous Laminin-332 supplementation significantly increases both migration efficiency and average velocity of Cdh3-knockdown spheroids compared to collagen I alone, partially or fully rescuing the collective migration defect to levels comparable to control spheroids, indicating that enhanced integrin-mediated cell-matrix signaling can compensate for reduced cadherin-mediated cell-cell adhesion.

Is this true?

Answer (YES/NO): YES